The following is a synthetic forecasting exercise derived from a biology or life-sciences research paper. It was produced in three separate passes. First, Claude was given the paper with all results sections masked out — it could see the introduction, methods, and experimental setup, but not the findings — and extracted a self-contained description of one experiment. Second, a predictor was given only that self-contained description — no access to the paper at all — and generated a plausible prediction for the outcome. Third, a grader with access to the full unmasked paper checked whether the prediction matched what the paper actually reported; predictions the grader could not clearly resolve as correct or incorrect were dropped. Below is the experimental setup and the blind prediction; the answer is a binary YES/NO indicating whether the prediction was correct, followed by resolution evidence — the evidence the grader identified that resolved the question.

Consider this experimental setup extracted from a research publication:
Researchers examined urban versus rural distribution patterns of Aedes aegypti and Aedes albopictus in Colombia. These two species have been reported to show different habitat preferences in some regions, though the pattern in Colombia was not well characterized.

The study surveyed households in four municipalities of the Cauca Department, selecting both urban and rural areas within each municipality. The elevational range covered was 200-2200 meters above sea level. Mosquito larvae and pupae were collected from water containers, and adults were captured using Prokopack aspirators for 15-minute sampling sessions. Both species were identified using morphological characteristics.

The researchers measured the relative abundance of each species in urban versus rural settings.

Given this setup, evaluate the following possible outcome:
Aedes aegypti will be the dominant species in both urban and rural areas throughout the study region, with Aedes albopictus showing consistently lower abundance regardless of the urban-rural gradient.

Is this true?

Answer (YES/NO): NO